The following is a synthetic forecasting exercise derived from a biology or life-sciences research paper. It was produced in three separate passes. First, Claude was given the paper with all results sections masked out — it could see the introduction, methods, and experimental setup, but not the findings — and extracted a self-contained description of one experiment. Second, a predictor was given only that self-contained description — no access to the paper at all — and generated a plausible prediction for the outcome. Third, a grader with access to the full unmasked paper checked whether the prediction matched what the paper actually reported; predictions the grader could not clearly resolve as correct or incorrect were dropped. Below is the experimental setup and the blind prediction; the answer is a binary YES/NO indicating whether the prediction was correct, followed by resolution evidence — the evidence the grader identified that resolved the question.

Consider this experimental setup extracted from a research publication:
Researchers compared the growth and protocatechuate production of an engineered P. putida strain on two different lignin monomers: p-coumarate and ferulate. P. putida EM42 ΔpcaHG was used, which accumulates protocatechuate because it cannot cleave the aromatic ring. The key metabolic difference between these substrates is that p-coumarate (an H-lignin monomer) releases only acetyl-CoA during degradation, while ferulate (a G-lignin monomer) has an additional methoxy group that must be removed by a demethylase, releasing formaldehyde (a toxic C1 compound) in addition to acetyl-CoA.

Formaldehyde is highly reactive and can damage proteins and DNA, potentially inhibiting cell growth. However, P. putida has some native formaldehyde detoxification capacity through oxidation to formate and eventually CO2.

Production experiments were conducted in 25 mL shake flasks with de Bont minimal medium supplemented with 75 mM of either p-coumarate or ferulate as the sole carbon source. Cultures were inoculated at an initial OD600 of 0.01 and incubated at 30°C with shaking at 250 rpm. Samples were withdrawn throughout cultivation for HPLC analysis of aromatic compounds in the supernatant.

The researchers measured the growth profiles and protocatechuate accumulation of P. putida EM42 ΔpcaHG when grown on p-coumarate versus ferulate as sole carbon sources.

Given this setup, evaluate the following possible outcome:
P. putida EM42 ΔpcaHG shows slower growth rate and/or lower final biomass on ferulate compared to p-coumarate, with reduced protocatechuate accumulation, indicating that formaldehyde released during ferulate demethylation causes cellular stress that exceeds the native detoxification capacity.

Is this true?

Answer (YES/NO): NO